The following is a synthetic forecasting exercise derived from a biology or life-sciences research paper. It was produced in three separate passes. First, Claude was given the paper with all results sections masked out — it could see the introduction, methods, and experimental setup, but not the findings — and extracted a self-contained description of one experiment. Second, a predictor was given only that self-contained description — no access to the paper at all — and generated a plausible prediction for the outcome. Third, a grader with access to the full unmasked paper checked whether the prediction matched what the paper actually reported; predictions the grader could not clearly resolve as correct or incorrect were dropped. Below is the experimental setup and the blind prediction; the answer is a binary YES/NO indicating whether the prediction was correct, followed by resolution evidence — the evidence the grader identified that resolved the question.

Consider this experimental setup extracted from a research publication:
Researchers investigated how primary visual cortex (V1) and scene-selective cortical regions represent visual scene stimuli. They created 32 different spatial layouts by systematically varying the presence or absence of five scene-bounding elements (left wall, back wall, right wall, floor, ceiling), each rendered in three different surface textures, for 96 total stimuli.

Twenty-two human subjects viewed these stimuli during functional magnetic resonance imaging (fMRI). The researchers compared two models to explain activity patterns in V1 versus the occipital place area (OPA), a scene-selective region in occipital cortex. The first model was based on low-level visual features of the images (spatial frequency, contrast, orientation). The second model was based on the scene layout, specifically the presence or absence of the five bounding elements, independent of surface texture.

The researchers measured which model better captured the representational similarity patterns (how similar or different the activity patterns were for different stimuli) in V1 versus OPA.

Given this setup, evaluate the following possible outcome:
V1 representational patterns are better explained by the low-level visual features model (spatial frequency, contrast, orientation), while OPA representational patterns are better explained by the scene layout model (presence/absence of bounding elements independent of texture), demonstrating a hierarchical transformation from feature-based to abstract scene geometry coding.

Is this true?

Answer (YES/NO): YES